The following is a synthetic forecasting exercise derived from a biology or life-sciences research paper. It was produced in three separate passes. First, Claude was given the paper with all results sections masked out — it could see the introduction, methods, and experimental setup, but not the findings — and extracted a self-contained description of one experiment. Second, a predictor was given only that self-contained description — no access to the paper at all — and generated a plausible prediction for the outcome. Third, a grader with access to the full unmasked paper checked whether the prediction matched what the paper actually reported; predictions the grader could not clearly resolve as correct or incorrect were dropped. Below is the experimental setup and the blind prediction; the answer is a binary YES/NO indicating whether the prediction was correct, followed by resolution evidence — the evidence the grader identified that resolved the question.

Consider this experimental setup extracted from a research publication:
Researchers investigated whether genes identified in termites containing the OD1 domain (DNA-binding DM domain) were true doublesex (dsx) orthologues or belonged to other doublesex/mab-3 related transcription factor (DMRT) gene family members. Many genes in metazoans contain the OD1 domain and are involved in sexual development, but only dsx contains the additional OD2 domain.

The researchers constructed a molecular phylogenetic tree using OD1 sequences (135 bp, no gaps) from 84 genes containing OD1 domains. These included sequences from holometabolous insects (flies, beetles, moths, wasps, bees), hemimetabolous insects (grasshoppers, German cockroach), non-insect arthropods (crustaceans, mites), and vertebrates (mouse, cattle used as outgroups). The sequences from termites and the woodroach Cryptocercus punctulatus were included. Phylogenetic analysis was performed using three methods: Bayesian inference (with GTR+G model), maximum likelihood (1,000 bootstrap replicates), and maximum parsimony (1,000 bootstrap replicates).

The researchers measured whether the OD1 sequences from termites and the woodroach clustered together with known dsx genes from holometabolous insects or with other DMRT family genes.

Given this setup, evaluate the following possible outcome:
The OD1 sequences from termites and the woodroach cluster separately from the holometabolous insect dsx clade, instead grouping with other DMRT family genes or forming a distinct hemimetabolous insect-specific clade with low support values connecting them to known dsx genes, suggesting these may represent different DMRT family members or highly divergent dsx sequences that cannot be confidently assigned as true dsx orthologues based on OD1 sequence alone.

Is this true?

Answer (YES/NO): NO